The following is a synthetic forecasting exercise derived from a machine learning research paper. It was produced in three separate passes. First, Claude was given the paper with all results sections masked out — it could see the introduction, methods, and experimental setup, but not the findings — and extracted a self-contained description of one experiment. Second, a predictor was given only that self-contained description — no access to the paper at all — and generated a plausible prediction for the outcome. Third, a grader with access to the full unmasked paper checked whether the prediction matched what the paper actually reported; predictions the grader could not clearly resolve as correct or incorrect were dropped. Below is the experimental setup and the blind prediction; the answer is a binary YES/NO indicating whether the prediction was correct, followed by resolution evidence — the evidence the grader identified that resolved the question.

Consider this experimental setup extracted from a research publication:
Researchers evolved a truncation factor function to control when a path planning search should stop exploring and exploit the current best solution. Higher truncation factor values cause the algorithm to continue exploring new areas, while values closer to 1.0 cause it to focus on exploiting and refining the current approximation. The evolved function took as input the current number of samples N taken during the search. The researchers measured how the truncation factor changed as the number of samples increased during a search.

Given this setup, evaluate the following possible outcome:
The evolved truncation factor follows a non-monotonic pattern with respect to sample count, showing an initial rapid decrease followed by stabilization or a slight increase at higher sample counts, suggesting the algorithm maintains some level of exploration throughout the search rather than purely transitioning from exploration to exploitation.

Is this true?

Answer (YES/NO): NO